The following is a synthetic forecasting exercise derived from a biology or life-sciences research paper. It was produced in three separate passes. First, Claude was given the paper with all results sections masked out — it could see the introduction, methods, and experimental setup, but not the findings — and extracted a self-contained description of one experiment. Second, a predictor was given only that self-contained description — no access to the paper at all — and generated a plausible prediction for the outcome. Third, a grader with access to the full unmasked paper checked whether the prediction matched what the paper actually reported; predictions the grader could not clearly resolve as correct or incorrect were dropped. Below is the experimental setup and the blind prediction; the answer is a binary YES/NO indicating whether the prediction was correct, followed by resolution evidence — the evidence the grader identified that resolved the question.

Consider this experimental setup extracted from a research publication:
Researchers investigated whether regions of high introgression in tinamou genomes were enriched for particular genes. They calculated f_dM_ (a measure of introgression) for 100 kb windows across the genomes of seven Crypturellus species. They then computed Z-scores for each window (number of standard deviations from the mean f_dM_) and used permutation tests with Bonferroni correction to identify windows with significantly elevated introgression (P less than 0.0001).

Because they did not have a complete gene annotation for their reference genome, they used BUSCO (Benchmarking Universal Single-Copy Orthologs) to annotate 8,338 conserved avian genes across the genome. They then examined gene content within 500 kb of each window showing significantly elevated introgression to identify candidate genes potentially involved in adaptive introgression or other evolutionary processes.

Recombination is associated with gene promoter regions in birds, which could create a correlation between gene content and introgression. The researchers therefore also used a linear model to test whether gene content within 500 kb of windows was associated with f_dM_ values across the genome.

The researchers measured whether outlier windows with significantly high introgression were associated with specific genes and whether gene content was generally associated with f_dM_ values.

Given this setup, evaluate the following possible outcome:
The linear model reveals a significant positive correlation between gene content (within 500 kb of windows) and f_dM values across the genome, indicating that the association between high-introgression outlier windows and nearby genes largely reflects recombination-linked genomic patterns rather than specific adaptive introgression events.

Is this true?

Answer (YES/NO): NO